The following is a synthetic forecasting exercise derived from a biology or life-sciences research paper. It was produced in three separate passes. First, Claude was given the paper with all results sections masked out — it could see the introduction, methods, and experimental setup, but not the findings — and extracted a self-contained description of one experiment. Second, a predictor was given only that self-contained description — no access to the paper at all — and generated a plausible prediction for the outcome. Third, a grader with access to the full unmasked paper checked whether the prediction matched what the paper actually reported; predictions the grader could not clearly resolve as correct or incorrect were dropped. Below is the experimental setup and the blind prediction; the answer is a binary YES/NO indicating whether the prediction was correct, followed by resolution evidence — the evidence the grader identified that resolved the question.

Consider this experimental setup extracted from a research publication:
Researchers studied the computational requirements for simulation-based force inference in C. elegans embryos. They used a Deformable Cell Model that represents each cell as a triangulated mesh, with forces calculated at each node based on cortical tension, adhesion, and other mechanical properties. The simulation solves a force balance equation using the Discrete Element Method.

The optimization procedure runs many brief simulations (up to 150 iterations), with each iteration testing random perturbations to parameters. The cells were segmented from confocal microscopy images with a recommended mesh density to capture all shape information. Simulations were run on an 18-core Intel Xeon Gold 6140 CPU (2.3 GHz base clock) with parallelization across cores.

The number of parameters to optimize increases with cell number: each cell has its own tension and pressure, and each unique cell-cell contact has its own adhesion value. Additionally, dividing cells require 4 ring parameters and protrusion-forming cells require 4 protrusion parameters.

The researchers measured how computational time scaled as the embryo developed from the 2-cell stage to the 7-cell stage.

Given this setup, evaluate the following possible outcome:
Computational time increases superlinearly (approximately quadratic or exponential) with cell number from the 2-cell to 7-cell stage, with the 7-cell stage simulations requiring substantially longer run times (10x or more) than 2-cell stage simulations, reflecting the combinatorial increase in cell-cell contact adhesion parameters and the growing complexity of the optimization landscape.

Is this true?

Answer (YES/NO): YES